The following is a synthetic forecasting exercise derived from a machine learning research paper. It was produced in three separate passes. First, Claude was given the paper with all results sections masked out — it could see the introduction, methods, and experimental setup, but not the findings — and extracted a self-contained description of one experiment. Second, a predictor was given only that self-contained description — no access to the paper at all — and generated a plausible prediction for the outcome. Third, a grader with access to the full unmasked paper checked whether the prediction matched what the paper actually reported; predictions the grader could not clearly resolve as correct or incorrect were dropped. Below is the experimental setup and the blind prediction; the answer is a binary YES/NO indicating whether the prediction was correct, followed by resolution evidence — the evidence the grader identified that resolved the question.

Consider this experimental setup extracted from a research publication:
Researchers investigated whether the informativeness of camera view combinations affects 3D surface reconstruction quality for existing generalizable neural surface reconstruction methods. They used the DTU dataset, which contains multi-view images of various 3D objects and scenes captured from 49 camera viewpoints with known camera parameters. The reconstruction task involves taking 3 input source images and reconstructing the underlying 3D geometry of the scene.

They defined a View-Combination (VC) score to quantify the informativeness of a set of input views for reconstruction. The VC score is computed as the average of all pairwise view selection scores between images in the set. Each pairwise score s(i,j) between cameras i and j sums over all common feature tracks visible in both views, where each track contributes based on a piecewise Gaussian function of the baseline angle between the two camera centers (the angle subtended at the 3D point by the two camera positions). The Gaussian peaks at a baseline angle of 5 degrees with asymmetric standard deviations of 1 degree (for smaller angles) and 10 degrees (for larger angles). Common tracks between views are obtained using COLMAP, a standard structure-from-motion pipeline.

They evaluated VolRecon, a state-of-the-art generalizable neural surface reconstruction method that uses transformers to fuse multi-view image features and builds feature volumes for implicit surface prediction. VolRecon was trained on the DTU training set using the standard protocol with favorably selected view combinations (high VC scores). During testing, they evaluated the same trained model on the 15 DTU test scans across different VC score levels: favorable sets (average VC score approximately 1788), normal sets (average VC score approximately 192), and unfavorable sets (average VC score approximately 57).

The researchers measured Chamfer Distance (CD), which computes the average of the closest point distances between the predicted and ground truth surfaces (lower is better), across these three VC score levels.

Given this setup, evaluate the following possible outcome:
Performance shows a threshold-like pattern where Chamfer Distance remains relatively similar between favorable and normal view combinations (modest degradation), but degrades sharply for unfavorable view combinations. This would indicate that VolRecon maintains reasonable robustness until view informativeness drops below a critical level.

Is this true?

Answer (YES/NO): NO